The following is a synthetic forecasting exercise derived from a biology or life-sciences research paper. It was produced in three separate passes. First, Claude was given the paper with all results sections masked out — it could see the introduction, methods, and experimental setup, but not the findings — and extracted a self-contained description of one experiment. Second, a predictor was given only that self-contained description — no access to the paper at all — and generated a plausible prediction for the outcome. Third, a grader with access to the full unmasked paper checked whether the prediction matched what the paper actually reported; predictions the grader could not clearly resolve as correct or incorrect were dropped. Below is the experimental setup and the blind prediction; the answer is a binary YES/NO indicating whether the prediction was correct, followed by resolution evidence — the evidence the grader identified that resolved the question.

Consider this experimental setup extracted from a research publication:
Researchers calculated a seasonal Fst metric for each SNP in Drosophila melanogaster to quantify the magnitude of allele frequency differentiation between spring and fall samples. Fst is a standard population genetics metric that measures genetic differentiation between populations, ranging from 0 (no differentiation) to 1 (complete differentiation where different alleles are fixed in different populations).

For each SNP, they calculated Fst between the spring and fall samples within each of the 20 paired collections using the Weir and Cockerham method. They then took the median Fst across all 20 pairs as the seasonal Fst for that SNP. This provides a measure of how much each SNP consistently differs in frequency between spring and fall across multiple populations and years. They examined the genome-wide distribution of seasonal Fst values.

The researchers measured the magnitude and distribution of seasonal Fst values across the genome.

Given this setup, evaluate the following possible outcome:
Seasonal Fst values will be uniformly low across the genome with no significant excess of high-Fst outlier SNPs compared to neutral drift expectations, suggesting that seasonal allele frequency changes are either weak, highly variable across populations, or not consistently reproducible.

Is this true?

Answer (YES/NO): NO